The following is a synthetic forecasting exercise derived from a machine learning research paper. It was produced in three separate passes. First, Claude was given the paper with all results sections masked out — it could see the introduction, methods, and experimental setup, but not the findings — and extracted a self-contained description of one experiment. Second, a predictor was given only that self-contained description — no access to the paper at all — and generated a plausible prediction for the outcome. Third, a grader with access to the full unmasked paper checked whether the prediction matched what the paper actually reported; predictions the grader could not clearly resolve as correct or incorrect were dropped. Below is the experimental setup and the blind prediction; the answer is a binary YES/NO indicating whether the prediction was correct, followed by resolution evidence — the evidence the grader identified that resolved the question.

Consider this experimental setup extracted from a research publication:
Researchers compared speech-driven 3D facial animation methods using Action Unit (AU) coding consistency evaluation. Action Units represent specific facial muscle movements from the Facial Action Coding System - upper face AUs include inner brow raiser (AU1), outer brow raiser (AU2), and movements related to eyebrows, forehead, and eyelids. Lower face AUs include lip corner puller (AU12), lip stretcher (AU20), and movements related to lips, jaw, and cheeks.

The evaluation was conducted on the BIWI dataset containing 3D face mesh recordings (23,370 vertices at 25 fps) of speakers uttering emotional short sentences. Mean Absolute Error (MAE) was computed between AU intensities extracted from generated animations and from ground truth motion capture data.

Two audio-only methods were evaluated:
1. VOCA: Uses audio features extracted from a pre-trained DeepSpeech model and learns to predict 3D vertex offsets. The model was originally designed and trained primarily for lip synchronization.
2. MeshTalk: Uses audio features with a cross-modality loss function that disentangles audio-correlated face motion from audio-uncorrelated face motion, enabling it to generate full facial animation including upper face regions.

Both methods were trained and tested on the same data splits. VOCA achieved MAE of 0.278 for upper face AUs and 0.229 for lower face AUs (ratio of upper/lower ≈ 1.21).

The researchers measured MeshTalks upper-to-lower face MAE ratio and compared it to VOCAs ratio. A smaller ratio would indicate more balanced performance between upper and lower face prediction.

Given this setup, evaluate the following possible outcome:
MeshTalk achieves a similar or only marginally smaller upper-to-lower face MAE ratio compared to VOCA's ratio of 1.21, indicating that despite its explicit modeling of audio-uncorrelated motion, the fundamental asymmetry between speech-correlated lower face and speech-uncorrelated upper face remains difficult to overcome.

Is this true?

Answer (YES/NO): NO